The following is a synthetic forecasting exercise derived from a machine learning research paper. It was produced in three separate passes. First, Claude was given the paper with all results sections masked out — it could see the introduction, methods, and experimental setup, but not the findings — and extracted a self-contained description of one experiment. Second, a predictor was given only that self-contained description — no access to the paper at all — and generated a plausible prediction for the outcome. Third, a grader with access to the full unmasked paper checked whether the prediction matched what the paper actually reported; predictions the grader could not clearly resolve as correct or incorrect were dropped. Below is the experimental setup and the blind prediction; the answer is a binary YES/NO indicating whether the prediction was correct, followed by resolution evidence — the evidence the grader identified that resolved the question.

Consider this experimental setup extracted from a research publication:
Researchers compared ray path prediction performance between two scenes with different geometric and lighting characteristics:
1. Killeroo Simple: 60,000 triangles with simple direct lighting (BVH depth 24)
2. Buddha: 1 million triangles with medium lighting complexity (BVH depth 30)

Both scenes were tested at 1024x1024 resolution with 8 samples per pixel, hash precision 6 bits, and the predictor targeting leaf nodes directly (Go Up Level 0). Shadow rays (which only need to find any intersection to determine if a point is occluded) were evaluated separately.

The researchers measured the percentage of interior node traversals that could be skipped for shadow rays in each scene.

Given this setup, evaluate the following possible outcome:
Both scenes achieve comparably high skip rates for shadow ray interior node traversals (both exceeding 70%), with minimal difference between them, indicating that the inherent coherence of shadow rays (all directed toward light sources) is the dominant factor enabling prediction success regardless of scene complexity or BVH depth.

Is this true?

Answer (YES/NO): NO